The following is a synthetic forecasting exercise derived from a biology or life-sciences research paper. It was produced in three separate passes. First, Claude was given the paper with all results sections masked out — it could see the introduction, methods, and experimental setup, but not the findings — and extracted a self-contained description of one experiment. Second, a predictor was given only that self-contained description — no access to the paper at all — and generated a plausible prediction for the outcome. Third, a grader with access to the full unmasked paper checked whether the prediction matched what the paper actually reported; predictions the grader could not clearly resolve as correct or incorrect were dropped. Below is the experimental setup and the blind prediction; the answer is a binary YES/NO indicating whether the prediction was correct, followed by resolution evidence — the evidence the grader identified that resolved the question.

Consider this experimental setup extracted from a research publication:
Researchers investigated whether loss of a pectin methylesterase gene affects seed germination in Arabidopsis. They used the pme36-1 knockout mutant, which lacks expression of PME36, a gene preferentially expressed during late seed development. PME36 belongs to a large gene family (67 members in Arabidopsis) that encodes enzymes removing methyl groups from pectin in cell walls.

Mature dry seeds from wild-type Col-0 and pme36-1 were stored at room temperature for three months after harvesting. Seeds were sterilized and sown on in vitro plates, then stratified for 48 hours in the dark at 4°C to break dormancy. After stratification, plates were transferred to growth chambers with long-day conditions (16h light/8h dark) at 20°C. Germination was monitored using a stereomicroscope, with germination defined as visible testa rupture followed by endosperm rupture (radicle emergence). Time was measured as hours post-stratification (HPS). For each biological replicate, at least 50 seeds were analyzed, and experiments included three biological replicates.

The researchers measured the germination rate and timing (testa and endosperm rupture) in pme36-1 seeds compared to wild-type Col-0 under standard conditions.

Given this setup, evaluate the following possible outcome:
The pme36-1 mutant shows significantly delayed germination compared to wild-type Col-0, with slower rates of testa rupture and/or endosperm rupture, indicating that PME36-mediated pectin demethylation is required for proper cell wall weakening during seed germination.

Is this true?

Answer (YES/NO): NO